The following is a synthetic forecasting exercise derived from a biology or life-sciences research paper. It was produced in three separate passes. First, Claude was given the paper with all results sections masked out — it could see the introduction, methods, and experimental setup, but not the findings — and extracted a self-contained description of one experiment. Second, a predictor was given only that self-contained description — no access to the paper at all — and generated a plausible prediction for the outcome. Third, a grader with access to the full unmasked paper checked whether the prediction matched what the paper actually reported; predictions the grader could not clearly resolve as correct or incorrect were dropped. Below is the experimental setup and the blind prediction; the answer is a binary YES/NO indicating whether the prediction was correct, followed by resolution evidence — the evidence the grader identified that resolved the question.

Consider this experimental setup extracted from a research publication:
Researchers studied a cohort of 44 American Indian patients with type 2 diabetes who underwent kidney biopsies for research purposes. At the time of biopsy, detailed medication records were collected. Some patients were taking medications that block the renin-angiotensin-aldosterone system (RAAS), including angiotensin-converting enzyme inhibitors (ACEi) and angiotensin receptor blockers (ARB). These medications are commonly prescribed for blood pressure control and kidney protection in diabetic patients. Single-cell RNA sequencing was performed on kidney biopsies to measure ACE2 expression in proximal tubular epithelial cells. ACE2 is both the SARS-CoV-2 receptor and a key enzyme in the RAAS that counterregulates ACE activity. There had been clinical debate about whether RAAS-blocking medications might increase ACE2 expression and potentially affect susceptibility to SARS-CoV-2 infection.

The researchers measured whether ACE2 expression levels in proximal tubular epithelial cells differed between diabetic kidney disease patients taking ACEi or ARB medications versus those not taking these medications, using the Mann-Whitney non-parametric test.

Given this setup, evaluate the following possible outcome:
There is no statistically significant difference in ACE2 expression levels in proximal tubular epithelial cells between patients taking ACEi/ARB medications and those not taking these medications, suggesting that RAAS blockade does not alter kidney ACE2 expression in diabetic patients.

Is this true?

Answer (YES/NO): YES